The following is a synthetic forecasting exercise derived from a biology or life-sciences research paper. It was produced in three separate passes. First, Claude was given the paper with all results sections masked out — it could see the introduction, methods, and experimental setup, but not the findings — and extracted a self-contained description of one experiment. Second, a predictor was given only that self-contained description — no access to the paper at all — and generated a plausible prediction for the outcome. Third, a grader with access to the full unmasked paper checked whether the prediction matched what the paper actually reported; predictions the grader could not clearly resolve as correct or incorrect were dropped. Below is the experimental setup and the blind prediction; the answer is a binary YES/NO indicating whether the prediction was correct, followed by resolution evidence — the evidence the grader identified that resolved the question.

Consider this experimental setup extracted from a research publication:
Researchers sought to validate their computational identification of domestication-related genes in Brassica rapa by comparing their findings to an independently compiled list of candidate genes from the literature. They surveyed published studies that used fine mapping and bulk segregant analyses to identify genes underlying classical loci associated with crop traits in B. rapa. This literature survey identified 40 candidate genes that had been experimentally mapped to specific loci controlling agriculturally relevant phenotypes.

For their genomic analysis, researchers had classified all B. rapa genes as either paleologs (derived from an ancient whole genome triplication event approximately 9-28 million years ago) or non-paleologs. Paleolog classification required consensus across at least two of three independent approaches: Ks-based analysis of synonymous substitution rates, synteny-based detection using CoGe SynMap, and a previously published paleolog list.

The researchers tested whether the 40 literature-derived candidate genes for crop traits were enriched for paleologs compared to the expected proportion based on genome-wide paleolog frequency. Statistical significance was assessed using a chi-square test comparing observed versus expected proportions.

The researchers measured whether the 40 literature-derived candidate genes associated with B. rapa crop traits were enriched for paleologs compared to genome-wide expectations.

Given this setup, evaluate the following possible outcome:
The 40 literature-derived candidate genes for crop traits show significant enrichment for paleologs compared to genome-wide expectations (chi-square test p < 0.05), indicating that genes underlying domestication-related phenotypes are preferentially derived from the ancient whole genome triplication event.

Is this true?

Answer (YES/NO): YES